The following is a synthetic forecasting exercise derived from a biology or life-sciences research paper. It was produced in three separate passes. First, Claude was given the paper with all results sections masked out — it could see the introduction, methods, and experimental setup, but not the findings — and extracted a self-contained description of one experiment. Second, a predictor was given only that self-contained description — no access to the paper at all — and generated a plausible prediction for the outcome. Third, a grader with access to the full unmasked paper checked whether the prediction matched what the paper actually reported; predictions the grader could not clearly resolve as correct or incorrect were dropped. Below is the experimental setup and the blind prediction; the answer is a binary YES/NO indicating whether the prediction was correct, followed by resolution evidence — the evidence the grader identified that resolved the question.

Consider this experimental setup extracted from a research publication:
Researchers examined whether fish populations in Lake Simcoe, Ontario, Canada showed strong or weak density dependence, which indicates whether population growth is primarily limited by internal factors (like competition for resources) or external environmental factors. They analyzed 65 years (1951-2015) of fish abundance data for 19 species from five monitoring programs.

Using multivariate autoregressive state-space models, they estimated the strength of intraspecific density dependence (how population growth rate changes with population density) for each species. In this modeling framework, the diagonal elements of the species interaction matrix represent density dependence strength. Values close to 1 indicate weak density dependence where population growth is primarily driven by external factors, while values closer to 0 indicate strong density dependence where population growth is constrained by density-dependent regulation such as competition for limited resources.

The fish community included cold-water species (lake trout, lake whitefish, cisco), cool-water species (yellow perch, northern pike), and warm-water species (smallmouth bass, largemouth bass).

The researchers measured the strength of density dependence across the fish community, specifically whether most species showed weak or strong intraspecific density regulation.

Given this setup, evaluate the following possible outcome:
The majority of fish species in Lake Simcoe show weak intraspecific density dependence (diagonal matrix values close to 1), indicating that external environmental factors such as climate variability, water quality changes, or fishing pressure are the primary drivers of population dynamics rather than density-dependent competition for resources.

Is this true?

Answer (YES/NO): YES